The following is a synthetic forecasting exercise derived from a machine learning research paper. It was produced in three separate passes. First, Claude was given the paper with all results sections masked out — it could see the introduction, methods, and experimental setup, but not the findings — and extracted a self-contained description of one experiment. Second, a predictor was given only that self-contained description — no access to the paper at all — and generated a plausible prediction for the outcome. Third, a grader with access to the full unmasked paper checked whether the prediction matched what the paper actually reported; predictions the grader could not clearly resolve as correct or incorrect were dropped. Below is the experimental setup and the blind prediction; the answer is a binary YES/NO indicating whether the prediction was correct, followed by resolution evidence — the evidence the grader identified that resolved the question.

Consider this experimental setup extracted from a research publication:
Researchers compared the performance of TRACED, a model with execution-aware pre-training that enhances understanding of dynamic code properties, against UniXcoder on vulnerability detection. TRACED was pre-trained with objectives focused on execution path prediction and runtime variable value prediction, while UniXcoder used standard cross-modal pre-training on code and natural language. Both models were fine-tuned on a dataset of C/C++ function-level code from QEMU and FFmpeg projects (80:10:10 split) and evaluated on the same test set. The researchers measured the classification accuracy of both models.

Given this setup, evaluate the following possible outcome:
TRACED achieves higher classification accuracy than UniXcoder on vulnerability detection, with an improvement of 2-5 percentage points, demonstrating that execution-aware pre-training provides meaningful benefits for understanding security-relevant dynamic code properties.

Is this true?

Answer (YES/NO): NO